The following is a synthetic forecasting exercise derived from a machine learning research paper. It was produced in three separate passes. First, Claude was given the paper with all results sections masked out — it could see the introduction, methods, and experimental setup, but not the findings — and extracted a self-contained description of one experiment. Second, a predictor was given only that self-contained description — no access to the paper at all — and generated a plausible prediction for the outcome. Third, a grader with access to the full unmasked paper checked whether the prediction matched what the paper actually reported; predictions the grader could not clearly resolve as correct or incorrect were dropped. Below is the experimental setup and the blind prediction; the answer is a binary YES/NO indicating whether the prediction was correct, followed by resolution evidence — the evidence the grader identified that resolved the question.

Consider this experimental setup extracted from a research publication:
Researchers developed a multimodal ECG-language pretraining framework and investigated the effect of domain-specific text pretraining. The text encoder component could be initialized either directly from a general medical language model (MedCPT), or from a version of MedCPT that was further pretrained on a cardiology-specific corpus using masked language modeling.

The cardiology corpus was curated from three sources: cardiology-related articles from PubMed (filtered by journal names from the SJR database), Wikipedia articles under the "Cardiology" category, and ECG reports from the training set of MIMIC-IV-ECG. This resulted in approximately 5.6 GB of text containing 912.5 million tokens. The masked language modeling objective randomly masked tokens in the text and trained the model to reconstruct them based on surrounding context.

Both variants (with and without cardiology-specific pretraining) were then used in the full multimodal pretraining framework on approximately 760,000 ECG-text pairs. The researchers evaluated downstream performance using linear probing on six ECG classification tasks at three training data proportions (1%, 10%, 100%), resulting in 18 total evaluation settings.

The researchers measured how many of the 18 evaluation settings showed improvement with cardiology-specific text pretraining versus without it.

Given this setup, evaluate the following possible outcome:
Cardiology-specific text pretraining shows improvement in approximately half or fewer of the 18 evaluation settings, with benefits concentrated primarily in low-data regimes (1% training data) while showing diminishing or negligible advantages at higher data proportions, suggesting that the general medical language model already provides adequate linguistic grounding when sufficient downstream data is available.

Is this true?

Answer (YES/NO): NO